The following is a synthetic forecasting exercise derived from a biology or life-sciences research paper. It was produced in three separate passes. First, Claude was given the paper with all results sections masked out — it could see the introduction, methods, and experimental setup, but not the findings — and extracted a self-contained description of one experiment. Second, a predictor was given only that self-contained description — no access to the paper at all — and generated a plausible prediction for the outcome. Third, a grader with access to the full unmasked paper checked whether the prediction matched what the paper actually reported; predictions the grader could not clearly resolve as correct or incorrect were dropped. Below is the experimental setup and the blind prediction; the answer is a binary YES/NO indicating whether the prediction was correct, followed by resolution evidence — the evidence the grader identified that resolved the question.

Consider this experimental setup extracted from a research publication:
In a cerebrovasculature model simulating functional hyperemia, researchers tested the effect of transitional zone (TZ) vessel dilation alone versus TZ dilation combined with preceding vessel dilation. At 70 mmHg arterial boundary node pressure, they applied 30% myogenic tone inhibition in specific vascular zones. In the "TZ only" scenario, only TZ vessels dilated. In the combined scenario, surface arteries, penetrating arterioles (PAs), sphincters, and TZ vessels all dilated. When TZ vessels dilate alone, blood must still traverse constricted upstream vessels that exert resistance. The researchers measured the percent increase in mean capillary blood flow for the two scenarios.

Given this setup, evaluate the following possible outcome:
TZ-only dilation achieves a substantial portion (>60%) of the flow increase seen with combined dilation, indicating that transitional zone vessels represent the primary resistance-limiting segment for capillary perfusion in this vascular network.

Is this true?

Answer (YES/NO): NO